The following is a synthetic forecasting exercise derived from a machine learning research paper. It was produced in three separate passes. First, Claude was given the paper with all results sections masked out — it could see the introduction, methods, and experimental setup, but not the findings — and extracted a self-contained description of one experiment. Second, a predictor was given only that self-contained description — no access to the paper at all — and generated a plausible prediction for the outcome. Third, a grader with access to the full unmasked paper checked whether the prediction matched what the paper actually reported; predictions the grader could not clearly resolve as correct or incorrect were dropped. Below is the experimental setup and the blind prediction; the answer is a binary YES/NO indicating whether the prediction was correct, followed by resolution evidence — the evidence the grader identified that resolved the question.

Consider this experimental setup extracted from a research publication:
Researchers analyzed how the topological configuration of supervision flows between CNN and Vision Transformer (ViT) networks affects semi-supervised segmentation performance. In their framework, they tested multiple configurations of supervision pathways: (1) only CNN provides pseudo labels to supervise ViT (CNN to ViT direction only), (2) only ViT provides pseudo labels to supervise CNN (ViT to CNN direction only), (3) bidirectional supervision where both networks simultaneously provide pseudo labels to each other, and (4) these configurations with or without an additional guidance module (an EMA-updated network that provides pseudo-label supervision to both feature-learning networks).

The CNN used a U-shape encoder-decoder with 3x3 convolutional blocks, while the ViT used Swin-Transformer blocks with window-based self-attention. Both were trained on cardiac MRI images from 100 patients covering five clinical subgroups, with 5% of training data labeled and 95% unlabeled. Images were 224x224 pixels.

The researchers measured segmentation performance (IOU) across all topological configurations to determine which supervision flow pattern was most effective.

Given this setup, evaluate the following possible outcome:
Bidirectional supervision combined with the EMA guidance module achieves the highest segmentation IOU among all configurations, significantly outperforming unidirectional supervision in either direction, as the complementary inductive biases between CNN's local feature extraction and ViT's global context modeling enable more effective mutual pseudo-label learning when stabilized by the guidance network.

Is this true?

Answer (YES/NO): YES